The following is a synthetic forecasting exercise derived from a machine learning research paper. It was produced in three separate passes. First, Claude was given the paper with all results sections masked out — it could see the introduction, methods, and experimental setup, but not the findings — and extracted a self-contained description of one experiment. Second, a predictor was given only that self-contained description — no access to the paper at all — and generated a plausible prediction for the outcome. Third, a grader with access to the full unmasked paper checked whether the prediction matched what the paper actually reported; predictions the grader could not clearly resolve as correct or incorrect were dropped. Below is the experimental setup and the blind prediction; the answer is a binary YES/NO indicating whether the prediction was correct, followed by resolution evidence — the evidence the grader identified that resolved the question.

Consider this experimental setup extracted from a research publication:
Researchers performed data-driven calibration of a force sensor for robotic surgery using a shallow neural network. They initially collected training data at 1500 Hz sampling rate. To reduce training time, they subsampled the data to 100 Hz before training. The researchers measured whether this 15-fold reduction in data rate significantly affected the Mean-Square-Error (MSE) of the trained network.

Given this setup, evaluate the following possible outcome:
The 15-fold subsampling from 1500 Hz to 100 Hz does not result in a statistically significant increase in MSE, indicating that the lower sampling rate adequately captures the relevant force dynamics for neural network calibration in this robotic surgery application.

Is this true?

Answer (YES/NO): YES